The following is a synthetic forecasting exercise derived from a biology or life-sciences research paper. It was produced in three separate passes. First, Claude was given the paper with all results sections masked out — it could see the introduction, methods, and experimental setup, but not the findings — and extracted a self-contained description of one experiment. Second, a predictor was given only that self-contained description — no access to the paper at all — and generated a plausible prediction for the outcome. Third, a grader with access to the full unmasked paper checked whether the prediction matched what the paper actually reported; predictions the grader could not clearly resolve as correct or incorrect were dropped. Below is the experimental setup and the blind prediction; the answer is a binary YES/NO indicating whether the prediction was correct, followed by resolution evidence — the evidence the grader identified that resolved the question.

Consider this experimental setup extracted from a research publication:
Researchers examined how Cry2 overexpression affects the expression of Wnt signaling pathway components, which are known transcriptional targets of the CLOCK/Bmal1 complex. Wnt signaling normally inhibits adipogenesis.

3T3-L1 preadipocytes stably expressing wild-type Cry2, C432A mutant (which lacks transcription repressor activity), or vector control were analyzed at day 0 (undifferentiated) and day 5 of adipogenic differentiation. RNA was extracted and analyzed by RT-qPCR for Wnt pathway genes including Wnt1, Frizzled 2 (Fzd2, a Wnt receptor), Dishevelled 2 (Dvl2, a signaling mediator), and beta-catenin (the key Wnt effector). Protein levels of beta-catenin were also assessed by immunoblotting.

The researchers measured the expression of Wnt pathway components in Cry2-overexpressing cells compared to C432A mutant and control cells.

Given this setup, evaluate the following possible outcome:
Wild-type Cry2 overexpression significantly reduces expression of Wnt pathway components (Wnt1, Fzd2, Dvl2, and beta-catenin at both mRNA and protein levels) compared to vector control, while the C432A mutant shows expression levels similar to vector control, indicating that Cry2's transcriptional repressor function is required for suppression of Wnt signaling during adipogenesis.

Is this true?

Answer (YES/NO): NO